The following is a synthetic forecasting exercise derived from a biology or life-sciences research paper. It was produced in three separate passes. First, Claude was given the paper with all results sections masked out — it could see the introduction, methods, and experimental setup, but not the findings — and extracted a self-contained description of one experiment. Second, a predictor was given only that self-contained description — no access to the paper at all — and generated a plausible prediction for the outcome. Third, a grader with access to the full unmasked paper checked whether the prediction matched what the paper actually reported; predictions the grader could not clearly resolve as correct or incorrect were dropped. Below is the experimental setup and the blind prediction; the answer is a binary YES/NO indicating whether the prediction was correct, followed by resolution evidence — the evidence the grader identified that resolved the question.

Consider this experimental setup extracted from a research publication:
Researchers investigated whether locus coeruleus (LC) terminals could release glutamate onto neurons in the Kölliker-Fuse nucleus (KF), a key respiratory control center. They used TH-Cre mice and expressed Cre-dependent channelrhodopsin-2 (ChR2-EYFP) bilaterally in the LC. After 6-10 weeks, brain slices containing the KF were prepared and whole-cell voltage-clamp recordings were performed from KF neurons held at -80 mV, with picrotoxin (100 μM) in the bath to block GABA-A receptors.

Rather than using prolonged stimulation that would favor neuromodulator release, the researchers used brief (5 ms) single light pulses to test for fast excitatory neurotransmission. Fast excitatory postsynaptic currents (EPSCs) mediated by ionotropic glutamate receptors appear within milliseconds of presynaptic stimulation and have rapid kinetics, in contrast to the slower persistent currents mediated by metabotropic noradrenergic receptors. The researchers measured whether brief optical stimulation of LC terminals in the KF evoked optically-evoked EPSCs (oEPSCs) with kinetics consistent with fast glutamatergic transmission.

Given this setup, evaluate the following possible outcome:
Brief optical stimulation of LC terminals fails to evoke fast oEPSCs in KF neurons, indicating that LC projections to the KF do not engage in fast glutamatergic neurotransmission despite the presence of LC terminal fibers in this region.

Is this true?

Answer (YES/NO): NO